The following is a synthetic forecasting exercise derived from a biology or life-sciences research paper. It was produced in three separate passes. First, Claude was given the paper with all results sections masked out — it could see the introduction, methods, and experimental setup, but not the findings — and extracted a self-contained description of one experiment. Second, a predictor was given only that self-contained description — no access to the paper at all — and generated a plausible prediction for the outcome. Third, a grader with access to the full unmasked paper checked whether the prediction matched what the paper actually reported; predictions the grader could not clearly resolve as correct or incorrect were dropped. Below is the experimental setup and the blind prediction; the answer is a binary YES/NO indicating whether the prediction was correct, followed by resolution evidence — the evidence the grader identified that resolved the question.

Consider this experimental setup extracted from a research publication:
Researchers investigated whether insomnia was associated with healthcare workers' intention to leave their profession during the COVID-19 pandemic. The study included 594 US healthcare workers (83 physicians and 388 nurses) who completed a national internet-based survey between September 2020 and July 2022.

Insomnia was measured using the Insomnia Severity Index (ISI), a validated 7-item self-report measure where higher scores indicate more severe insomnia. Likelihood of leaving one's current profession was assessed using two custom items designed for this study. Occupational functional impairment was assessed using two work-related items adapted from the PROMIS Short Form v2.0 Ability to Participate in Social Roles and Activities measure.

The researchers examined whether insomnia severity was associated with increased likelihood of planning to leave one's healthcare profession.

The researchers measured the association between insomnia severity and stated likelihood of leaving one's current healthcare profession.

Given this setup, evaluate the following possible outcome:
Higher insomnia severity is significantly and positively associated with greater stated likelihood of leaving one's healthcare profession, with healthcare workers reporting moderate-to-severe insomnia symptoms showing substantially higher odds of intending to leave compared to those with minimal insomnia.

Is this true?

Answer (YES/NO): NO